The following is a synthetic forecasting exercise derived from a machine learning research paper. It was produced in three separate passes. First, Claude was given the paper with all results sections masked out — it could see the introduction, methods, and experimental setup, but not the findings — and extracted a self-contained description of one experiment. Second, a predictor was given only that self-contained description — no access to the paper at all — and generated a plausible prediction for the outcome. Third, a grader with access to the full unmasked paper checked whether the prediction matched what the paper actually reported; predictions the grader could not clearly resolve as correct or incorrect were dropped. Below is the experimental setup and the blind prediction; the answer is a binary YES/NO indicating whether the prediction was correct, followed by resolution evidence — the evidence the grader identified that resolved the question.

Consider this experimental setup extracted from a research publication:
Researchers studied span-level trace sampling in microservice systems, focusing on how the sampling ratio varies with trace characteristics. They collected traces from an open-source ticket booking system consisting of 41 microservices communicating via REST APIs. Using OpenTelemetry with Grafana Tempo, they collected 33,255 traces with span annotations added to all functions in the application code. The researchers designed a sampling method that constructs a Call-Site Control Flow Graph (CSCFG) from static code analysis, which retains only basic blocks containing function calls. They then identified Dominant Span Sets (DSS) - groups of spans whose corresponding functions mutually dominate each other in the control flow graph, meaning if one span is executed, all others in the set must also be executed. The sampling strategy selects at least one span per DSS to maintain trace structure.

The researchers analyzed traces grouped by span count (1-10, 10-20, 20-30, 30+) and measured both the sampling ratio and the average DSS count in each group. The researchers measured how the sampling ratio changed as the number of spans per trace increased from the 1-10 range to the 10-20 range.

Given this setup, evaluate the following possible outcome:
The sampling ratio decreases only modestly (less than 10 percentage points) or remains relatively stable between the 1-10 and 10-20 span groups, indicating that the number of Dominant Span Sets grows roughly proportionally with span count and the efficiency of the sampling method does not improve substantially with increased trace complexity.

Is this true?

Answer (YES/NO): NO